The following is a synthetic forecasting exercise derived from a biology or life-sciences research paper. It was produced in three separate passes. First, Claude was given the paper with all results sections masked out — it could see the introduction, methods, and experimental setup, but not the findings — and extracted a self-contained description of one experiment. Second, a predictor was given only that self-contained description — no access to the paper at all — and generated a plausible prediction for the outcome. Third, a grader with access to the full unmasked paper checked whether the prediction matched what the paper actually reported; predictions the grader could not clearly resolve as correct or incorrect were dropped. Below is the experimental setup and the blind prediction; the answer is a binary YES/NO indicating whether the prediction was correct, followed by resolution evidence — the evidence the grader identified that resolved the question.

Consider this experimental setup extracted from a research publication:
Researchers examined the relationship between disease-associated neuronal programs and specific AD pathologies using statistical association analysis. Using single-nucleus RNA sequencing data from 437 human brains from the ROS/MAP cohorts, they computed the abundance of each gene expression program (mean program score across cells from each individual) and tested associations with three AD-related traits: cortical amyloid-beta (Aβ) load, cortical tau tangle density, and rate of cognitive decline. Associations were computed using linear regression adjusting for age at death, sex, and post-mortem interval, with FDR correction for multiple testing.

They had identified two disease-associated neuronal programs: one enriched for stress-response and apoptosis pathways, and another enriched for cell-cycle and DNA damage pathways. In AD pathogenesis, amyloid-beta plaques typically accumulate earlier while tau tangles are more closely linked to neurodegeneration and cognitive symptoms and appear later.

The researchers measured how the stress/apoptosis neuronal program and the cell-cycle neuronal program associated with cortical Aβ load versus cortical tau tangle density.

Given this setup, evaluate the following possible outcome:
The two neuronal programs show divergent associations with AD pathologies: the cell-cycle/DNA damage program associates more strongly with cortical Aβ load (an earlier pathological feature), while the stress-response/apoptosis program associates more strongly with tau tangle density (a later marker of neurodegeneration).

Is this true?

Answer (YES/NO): NO